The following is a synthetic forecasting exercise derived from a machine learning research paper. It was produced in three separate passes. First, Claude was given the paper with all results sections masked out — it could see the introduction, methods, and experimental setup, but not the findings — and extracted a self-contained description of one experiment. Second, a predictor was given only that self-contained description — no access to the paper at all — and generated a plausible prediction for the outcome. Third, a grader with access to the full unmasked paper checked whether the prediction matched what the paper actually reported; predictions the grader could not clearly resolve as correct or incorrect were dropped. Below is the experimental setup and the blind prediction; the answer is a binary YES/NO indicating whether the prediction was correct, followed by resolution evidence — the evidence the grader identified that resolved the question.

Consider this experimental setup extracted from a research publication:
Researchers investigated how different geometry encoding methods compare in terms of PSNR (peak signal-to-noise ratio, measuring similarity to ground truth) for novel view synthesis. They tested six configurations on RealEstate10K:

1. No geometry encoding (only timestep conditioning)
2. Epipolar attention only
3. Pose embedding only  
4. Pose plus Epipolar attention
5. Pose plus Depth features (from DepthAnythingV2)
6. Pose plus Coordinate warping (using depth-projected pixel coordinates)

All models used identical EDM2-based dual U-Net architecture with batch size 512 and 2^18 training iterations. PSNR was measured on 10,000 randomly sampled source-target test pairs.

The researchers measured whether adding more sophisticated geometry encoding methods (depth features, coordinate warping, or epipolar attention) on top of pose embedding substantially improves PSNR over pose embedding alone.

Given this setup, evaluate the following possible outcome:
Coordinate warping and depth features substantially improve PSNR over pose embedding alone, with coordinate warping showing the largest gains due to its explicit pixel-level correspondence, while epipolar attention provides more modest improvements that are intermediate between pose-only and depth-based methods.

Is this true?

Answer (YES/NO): NO